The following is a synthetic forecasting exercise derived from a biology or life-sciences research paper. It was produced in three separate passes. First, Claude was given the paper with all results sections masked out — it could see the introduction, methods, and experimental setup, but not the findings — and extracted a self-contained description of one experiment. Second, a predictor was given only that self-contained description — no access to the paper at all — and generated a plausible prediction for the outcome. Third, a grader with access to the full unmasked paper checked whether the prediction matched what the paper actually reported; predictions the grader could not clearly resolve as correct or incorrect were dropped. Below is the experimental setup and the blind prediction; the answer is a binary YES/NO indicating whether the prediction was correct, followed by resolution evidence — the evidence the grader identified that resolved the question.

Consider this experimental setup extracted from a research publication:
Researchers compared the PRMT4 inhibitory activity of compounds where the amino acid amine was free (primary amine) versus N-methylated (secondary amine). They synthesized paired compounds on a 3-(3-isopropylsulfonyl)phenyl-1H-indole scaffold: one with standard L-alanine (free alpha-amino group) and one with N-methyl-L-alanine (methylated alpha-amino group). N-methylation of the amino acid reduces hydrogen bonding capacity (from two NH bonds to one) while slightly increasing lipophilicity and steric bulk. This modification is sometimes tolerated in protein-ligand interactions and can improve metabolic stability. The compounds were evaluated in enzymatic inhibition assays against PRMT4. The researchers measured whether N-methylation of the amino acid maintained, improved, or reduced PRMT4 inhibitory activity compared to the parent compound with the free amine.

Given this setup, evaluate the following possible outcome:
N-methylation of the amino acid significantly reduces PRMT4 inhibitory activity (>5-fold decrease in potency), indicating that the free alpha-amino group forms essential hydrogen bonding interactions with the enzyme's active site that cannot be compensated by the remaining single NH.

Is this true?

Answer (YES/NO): YES